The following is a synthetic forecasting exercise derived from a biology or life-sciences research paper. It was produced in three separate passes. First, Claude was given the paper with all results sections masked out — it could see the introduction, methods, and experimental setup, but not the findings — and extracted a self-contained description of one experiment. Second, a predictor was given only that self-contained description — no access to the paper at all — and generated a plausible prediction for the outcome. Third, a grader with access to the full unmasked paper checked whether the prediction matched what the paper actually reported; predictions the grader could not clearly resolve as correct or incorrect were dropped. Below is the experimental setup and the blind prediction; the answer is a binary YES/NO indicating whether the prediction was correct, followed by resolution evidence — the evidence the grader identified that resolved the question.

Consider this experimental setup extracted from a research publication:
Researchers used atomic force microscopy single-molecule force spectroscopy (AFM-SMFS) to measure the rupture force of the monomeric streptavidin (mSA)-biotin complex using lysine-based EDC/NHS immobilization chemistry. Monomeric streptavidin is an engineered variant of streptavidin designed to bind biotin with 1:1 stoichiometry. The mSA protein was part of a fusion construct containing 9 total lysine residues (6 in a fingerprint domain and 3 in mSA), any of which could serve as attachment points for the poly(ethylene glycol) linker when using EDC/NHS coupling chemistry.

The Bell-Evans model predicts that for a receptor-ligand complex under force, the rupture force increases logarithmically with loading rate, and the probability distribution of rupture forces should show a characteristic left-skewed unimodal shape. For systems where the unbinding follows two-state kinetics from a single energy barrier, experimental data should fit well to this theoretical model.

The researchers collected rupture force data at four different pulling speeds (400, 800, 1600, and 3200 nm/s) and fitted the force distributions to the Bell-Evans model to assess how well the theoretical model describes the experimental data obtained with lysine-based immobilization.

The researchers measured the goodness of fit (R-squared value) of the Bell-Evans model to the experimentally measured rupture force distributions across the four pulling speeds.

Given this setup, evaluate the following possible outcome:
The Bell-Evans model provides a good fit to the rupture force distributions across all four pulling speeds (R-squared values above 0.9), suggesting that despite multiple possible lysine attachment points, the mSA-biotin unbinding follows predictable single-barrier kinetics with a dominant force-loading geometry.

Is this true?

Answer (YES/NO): NO